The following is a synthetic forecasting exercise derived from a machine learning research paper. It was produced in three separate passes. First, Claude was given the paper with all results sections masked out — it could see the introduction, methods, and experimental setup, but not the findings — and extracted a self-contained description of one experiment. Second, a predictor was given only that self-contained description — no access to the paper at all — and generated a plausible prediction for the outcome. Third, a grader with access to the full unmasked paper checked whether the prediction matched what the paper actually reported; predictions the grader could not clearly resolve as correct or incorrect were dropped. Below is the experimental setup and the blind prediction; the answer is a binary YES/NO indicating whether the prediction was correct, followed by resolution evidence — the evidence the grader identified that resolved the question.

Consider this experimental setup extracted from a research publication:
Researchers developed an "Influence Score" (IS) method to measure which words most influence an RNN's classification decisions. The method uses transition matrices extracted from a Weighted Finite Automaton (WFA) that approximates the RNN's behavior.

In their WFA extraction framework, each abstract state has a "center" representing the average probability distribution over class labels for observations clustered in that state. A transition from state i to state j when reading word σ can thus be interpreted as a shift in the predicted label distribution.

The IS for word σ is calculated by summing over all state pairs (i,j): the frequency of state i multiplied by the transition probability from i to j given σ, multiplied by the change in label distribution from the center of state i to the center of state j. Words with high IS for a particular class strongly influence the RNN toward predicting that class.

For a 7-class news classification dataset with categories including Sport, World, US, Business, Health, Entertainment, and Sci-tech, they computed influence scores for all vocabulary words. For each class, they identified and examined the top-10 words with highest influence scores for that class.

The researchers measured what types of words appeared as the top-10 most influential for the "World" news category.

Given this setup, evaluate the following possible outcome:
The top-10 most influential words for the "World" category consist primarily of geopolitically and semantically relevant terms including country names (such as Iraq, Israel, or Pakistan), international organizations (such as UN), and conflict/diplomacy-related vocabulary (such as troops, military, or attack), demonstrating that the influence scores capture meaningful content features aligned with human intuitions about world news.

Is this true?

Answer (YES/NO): NO